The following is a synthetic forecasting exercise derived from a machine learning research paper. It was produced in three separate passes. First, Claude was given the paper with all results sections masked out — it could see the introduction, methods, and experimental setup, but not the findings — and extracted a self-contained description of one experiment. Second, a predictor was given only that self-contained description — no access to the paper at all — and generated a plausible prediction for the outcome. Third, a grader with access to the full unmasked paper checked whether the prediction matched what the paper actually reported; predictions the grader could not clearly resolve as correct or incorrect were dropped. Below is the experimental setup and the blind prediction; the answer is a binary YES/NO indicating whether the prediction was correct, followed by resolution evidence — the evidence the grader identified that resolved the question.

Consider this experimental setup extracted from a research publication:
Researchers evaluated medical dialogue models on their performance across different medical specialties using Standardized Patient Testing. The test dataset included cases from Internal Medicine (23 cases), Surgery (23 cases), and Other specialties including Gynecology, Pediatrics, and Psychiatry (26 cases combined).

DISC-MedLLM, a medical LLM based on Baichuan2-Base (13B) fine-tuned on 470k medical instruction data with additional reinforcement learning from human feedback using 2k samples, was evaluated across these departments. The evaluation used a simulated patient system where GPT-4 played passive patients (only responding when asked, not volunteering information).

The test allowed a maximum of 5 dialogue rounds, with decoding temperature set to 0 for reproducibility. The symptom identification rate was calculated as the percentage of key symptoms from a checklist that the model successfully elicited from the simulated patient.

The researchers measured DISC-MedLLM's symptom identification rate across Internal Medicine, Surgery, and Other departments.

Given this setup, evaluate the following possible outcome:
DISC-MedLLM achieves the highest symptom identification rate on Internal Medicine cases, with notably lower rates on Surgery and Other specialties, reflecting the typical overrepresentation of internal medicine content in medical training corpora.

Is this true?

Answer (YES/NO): NO